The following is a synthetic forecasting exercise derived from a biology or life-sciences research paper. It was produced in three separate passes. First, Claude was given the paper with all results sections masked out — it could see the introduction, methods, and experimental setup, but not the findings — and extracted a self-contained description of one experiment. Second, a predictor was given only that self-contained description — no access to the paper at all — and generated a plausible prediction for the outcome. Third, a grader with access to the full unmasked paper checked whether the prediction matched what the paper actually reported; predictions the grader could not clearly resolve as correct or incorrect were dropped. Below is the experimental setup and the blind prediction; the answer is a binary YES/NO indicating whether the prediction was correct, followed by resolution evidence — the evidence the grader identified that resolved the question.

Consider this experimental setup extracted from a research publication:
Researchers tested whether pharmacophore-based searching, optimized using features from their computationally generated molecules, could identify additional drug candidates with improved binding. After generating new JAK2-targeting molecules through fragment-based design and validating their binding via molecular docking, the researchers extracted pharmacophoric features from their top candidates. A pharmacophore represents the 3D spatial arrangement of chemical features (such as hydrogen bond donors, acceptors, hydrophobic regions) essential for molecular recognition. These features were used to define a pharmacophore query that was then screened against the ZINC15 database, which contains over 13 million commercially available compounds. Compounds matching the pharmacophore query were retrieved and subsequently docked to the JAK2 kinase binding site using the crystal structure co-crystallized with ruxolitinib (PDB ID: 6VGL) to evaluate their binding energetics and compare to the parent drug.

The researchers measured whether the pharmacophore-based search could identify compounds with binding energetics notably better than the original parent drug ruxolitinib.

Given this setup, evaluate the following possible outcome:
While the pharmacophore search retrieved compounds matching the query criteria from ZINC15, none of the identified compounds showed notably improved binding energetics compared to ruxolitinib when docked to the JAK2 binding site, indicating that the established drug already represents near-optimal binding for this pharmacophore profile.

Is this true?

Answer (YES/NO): NO